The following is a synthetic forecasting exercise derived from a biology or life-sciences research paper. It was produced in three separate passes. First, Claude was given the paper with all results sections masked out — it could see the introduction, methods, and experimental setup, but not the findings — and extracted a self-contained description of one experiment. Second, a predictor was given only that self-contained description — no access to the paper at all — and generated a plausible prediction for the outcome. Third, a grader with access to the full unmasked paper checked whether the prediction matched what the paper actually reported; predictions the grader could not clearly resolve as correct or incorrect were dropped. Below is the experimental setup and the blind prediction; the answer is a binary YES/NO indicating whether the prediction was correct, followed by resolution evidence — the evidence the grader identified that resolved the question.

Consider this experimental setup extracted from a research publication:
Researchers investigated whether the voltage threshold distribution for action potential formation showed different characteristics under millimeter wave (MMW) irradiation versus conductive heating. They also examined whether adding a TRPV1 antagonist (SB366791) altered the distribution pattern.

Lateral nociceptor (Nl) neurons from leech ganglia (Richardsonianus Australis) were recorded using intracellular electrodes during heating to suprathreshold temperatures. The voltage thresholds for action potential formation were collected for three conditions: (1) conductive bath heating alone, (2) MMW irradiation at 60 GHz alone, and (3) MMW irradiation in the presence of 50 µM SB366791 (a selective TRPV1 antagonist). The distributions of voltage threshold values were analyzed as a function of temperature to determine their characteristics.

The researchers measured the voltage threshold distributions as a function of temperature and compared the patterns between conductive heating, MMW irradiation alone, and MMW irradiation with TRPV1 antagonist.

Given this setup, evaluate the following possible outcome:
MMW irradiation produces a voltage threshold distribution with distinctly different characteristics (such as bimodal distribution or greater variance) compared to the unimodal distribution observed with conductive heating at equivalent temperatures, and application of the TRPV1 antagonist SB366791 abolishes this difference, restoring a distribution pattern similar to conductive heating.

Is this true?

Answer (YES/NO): NO